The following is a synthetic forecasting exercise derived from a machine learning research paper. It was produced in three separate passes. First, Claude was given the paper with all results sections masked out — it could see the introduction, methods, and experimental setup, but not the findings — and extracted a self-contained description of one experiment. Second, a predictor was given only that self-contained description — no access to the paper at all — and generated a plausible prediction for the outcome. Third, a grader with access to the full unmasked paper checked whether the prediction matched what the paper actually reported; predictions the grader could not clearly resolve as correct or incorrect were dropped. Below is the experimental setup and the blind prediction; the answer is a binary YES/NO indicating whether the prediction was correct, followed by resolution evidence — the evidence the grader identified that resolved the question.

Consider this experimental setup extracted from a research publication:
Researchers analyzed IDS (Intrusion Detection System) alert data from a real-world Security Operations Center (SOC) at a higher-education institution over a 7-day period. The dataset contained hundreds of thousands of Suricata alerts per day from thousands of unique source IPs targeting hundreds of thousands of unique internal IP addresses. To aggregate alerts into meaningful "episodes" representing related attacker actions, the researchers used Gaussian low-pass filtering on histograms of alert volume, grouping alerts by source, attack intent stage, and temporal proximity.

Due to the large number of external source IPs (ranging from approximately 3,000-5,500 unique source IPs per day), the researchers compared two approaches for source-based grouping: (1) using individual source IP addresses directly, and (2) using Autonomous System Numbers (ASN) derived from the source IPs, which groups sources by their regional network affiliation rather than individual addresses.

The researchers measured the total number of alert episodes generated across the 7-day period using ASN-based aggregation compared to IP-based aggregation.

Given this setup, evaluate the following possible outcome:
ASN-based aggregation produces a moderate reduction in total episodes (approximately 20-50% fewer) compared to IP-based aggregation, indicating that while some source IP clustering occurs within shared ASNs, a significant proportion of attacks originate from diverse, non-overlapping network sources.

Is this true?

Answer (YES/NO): YES